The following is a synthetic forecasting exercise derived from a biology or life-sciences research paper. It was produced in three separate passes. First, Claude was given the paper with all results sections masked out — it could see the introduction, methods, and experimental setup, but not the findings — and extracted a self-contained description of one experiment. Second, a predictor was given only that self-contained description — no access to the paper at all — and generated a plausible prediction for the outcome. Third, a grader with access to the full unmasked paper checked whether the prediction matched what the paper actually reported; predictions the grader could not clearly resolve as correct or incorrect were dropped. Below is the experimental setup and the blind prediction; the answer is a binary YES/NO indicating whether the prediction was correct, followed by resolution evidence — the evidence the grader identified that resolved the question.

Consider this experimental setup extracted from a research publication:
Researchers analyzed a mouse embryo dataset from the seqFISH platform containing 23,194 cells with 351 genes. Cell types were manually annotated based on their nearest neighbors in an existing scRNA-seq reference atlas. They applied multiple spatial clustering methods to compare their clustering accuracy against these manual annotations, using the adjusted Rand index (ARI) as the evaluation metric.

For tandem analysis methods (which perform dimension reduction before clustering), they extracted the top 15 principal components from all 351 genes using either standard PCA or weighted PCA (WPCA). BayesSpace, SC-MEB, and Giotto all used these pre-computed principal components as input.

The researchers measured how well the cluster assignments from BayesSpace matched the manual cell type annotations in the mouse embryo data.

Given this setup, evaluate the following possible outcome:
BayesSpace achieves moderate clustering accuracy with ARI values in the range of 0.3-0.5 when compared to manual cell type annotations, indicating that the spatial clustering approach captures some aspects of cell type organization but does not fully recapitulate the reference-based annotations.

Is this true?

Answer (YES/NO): NO